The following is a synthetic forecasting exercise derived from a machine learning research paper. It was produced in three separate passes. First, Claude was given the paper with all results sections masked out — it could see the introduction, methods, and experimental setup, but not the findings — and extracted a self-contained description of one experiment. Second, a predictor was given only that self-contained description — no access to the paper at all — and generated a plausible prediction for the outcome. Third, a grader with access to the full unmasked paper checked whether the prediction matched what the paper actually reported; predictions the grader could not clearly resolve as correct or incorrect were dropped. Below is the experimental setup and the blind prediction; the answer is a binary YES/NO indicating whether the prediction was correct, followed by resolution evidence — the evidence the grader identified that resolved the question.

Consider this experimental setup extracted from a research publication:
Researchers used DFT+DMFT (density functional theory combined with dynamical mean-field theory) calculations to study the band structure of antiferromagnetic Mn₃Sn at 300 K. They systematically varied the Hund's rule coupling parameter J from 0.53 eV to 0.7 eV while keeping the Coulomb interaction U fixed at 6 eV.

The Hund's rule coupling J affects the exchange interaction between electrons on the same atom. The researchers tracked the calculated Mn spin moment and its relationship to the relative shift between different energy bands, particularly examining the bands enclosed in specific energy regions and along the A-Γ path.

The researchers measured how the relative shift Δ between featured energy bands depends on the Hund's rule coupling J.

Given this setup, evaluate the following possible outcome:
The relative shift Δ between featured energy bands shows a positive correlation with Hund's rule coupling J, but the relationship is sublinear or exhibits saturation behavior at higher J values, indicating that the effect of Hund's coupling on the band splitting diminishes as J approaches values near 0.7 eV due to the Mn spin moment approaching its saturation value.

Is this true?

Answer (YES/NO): NO